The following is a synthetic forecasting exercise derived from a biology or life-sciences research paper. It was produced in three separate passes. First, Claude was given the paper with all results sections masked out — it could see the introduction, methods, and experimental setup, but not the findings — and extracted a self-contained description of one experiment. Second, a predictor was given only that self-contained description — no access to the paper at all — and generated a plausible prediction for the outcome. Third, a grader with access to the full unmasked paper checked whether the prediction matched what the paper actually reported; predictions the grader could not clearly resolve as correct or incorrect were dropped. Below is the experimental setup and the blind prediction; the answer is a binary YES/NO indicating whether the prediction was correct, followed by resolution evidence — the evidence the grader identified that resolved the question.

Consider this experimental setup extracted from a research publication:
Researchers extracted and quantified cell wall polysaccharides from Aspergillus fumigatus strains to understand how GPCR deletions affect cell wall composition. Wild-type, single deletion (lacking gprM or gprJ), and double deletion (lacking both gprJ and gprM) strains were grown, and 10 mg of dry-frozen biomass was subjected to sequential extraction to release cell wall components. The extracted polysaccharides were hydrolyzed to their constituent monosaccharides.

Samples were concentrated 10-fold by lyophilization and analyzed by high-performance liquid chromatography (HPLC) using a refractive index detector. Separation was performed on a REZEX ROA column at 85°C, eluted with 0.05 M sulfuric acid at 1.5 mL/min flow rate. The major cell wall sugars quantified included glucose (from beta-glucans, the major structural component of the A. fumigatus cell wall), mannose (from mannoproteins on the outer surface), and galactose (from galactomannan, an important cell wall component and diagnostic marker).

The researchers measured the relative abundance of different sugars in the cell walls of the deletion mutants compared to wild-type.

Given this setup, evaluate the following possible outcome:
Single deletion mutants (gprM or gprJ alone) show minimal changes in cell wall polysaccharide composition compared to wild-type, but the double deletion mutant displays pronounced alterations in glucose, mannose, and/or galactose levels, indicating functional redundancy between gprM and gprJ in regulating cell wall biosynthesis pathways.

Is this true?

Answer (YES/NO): NO